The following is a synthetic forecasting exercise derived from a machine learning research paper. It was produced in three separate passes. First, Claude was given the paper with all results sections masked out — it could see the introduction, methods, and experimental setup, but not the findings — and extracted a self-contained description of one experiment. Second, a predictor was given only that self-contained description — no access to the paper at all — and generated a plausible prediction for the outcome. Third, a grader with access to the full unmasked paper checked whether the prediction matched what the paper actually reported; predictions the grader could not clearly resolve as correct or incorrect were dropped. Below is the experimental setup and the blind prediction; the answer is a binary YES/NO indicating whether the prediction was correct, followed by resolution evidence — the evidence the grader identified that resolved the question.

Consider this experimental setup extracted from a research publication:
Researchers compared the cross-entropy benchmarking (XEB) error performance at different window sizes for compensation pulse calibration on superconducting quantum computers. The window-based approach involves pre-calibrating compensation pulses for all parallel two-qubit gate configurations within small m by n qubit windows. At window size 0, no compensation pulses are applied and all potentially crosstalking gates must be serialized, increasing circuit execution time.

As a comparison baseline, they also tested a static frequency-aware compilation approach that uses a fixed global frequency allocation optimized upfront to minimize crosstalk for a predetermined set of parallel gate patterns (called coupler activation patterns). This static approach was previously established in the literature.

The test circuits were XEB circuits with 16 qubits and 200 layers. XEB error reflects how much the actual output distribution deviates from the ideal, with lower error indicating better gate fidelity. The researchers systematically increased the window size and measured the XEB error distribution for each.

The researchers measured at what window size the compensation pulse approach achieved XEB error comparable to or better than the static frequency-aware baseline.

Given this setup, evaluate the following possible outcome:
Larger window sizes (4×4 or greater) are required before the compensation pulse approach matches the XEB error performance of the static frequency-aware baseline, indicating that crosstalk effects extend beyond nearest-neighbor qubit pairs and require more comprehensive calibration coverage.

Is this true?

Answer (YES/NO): NO